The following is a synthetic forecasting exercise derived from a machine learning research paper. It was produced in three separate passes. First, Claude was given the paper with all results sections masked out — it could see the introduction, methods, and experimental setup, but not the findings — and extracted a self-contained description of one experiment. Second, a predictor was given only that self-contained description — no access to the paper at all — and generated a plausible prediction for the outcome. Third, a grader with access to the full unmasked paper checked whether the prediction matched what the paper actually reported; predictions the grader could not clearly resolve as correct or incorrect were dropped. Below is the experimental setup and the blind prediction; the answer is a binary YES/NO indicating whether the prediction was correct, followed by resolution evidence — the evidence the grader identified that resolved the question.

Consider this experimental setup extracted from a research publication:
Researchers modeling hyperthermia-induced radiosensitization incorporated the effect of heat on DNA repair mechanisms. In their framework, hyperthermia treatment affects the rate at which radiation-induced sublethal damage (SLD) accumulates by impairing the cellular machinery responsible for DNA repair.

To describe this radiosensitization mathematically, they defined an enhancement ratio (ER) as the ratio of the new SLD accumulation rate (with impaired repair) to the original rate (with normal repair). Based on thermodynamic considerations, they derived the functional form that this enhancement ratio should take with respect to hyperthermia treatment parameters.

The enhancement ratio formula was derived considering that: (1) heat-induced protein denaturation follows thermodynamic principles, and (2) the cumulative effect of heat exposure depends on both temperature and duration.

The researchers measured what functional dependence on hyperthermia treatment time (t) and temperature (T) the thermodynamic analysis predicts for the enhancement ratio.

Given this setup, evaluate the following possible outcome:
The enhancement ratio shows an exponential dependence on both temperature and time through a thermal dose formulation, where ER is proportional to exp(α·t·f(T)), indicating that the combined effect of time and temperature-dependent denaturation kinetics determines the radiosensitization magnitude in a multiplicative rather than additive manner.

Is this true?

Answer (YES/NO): NO